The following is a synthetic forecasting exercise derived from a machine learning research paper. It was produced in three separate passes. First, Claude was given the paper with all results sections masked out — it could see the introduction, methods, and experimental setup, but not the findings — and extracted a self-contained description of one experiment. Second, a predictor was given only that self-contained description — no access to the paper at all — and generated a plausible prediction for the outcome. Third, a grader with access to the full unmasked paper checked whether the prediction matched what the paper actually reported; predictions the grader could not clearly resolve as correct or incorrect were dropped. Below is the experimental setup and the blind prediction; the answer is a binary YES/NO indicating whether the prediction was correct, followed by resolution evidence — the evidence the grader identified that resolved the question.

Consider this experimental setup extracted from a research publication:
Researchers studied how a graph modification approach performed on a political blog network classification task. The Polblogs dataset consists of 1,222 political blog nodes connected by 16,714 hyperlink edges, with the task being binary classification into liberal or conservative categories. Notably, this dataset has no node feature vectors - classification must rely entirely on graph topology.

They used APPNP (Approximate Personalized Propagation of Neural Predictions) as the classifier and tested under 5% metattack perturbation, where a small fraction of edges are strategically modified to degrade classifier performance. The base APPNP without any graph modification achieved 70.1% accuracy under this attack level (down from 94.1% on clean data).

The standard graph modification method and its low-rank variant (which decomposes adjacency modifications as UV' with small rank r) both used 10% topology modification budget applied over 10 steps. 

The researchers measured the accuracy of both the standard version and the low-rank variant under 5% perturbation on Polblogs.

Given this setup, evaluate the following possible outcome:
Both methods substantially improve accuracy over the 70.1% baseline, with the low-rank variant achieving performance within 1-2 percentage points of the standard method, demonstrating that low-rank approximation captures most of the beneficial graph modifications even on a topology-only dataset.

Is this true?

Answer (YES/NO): NO